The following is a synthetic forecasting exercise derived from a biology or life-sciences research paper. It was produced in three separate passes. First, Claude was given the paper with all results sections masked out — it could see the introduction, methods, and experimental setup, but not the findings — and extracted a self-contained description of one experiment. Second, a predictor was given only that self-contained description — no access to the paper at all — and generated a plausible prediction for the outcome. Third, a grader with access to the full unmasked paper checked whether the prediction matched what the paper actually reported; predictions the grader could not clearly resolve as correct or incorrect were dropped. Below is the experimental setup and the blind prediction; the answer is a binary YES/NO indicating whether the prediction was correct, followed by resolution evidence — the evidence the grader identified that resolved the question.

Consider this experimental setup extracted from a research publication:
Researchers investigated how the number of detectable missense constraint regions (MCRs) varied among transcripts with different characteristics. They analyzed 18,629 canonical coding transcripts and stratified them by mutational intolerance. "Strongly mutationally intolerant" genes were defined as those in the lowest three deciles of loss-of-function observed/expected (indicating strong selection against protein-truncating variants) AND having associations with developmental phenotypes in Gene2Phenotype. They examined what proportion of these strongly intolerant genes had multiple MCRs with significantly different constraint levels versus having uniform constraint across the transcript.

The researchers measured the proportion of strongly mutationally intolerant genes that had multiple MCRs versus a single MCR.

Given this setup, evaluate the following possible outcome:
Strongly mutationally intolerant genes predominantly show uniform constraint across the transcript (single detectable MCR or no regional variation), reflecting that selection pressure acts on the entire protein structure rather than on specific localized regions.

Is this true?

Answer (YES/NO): NO